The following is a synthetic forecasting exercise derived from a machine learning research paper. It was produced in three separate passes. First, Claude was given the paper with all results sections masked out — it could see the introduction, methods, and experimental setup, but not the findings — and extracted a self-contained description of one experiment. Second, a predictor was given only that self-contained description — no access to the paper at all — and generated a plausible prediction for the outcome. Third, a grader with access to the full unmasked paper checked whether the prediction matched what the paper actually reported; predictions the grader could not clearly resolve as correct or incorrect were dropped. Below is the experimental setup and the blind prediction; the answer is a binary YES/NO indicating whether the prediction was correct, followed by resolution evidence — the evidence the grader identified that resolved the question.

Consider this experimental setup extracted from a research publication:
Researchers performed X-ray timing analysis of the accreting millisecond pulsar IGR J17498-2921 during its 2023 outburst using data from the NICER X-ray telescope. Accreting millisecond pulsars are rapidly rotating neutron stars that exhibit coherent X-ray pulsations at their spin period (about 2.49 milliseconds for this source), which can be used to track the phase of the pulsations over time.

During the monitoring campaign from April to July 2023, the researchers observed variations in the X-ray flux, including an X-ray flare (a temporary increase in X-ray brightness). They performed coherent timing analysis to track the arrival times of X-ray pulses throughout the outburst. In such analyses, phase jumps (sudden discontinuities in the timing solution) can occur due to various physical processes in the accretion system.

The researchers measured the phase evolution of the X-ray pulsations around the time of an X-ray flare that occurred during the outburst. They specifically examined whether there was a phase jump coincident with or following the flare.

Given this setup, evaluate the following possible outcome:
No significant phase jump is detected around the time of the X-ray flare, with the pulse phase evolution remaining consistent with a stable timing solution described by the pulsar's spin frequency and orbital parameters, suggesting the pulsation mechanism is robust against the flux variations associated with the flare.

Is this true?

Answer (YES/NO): NO